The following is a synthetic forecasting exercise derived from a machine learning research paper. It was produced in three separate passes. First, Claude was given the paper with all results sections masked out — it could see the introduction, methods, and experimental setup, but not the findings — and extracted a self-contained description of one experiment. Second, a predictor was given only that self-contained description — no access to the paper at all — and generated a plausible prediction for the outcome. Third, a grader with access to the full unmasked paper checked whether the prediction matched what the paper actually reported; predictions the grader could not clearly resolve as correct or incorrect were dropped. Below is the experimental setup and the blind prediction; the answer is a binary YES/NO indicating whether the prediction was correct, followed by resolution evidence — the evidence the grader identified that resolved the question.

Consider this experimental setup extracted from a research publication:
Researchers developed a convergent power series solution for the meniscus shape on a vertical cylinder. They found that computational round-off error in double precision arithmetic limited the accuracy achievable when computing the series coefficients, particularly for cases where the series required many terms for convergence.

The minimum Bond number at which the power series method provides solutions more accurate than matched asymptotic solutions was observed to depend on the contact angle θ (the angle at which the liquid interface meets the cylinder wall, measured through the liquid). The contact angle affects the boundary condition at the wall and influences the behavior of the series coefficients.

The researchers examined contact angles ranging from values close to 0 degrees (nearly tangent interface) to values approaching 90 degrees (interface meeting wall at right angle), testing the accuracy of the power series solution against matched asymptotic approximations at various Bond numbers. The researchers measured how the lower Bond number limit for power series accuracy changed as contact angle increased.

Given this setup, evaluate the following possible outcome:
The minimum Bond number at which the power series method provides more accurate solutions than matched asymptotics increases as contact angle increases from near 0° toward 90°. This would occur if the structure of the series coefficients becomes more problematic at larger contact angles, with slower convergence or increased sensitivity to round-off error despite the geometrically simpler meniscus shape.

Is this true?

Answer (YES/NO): NO